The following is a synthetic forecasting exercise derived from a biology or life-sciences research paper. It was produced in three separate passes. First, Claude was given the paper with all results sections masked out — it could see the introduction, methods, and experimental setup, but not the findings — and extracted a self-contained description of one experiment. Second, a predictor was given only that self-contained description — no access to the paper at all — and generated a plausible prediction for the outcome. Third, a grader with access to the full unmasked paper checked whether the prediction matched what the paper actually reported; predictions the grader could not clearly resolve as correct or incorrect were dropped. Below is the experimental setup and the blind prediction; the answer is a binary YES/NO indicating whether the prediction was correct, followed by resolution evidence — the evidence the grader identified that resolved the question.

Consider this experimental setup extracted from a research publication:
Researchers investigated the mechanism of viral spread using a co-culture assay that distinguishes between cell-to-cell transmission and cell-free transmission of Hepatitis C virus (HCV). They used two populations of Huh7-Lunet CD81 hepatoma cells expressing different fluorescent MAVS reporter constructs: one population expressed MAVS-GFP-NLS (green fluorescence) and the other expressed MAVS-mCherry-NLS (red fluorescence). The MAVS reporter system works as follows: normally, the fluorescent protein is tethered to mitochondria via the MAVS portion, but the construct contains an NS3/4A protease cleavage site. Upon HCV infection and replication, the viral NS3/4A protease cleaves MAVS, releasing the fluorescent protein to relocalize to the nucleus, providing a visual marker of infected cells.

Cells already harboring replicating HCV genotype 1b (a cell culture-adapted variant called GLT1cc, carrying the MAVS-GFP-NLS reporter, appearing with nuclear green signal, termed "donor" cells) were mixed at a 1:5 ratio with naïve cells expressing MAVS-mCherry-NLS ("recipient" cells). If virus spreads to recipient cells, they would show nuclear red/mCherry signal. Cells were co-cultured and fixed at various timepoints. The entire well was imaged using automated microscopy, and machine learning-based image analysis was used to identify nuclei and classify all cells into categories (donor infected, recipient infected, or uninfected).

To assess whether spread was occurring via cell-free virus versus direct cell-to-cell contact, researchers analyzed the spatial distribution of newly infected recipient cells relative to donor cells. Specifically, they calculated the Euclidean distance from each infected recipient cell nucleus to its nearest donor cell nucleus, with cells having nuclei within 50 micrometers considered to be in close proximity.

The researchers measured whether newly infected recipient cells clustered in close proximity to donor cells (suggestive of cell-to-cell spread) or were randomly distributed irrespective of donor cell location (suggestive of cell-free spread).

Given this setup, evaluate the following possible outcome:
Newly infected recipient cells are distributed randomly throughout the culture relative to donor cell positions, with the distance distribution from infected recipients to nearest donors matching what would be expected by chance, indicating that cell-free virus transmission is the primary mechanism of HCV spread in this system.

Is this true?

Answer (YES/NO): NO